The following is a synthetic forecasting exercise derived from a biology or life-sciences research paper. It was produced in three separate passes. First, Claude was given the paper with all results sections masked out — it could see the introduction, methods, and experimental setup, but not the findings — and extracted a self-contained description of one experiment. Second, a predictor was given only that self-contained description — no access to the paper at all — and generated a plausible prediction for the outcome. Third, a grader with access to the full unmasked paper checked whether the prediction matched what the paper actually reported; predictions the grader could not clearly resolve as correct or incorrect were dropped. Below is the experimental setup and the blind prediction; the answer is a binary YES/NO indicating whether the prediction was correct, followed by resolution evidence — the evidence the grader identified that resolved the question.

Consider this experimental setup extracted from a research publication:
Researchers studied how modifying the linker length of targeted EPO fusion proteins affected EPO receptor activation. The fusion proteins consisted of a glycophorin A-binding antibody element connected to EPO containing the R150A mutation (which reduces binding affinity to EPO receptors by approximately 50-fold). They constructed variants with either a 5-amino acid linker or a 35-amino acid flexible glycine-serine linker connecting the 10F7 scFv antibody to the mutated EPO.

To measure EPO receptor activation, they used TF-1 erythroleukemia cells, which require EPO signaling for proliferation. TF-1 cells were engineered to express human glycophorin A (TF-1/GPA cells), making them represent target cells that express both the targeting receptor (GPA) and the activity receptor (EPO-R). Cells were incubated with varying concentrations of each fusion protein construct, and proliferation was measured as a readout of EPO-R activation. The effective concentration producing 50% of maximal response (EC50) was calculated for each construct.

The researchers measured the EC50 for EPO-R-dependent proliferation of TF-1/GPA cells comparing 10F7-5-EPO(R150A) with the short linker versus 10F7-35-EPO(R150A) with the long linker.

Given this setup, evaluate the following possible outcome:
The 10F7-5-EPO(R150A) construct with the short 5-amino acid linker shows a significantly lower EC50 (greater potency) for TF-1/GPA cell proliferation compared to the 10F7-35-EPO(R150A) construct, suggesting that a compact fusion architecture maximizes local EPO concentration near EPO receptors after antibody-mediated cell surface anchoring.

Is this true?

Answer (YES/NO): NO